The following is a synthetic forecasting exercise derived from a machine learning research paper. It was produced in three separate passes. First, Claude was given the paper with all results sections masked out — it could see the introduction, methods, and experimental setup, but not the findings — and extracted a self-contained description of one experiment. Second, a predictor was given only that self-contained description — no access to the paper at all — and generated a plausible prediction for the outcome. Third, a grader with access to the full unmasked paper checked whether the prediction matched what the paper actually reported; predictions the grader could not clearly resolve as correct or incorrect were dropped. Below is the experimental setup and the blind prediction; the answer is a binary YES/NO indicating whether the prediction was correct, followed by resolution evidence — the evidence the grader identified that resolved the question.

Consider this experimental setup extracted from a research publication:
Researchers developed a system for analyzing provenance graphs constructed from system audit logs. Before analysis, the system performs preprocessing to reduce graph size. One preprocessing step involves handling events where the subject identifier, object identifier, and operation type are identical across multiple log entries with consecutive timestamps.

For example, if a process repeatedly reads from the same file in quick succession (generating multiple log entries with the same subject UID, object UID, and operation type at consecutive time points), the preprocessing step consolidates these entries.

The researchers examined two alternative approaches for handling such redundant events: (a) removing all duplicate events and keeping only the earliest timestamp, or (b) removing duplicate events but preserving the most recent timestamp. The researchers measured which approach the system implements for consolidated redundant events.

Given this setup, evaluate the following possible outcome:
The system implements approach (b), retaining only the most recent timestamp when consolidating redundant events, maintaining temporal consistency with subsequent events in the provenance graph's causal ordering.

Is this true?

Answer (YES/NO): YES